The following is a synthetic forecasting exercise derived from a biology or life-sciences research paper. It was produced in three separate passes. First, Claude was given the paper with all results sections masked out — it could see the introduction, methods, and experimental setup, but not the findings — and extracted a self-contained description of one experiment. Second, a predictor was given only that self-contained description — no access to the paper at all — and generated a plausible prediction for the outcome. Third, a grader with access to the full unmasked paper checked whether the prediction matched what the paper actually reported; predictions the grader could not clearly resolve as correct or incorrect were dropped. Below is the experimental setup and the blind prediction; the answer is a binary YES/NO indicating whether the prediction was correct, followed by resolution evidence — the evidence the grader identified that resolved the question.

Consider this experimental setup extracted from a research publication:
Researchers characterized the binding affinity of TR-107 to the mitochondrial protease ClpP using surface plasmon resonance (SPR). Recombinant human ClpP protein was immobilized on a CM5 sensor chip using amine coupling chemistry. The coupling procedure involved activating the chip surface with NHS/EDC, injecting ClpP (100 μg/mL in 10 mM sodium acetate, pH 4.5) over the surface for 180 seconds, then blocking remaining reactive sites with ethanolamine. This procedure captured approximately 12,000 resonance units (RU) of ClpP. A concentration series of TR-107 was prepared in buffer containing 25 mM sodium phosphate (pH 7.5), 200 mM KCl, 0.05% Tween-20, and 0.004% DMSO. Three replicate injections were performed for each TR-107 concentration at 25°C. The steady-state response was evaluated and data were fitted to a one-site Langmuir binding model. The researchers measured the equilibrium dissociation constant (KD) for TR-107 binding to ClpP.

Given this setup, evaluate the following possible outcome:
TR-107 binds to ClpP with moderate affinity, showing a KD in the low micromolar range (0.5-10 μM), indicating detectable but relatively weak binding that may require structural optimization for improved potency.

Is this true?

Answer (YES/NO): NO